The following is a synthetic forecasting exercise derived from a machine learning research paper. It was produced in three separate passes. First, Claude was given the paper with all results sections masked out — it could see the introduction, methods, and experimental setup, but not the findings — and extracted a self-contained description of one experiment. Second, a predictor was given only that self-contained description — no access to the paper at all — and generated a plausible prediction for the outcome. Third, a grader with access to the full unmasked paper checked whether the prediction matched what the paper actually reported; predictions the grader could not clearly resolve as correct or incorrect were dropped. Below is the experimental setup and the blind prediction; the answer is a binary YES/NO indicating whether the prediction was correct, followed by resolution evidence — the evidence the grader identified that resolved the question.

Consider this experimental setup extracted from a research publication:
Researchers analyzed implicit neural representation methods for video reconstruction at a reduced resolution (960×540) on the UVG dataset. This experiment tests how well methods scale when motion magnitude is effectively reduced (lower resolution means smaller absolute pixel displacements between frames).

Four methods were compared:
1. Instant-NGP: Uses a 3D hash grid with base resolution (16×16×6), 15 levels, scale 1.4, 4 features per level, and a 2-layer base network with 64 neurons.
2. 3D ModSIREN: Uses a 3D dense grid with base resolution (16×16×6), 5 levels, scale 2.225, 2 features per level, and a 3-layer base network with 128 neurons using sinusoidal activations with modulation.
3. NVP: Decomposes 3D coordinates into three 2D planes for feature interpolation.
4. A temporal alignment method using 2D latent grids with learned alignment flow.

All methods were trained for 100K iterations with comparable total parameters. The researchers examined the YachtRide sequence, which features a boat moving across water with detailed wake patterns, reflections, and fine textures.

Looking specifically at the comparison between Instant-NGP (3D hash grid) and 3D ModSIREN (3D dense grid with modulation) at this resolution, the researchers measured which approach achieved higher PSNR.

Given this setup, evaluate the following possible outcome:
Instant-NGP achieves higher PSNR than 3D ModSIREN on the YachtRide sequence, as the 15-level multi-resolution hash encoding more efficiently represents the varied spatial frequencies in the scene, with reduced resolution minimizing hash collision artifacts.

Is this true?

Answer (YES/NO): YES